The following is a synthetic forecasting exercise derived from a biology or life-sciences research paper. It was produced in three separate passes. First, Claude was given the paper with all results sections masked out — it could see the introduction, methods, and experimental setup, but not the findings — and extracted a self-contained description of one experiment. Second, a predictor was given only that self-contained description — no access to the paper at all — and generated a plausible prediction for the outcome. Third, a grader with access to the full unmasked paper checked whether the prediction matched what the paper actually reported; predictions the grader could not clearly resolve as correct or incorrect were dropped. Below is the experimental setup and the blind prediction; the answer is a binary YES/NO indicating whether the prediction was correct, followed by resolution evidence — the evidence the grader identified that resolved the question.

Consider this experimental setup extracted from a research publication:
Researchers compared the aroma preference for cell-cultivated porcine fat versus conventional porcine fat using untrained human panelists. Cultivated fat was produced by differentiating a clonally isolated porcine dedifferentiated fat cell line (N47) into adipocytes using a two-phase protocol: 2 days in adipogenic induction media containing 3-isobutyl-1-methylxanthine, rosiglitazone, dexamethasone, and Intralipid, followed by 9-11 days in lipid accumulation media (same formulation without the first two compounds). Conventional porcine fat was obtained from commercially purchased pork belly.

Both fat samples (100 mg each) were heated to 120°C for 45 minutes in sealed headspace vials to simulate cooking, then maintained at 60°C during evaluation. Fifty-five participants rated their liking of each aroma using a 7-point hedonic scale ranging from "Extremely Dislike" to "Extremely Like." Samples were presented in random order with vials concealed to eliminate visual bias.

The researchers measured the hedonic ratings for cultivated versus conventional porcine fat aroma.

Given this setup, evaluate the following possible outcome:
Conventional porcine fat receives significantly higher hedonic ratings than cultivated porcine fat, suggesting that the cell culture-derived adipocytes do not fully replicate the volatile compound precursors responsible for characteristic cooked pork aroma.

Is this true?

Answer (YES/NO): NO